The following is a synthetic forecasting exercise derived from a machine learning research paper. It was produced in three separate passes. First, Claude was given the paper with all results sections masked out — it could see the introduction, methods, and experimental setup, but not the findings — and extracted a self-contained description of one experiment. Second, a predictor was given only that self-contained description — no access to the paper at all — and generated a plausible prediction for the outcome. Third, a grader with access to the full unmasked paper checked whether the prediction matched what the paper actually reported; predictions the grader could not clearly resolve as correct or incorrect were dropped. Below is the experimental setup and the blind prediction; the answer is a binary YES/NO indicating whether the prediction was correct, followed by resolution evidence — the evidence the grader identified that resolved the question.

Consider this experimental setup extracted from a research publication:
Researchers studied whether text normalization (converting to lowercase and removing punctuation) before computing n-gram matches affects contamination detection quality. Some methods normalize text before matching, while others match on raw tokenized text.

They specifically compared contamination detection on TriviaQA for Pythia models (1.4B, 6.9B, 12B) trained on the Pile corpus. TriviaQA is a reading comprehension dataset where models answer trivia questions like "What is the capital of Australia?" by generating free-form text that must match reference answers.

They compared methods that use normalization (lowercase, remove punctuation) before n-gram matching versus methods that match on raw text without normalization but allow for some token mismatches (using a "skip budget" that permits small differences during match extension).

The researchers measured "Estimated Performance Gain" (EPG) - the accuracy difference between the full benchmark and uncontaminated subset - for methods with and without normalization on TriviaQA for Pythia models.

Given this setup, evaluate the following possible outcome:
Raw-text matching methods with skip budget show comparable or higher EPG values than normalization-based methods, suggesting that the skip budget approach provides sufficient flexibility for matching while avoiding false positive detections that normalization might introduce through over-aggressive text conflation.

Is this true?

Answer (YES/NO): YES